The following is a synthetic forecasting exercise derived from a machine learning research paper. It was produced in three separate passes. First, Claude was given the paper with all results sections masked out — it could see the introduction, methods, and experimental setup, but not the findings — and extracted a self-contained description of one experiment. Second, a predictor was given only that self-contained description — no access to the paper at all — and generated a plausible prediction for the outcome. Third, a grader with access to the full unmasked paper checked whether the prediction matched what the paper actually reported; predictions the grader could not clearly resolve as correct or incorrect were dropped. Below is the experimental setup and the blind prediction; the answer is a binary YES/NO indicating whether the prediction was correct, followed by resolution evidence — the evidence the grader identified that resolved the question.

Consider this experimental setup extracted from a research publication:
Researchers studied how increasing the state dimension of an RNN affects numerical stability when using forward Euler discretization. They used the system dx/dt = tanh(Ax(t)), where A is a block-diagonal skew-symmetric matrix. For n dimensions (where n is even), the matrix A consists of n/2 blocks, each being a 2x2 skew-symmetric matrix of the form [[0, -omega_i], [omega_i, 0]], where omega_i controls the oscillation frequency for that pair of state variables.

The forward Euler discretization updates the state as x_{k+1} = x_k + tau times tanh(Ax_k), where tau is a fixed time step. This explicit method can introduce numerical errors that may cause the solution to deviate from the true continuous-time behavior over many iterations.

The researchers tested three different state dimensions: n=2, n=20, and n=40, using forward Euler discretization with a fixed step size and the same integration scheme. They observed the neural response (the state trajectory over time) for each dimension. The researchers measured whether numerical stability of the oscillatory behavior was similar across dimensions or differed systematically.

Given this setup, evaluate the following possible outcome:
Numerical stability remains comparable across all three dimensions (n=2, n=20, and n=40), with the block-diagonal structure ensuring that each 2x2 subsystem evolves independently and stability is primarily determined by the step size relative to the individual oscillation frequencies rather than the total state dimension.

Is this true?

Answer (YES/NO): NO